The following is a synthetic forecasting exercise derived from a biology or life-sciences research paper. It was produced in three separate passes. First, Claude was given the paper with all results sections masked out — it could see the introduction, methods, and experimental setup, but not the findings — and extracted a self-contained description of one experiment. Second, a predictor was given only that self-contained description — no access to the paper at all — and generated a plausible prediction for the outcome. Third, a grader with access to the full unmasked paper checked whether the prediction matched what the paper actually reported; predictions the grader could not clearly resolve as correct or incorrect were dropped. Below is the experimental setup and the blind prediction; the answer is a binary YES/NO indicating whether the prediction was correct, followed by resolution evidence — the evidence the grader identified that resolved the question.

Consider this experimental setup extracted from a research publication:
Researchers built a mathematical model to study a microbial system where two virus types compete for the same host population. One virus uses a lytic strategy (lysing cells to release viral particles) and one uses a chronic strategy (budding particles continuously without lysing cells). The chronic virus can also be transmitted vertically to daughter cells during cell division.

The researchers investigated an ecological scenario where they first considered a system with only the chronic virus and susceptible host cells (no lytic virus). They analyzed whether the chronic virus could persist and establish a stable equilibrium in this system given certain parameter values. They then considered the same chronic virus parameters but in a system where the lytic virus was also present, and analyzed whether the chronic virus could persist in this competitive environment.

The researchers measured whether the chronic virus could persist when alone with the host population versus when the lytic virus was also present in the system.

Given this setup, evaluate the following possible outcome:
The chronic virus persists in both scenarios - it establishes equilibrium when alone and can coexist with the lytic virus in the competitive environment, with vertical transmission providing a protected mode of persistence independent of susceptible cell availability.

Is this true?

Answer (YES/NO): NO